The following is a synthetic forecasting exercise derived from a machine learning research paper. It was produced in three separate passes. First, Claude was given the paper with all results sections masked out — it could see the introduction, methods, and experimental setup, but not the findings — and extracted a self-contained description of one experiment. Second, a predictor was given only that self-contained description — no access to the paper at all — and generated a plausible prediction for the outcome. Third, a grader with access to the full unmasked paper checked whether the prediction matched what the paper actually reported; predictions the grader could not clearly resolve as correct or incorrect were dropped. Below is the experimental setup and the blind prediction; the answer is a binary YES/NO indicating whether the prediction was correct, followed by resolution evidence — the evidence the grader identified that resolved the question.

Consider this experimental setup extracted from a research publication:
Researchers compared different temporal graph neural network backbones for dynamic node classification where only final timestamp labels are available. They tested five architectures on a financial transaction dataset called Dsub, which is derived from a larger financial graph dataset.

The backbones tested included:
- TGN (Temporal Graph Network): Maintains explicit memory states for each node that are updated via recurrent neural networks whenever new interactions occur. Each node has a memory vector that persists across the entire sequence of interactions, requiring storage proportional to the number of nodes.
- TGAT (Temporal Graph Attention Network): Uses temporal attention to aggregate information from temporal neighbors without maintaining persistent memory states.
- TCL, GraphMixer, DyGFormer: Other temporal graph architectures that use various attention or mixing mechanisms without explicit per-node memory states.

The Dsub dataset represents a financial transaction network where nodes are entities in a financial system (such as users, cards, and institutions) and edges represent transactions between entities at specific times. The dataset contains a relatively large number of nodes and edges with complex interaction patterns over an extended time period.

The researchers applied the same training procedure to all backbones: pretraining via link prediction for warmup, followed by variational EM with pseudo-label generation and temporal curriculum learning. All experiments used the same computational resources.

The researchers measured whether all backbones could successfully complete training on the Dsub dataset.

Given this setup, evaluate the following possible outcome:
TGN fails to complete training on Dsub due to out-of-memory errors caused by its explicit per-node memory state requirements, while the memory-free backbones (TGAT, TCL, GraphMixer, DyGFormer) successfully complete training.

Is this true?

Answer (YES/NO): YES